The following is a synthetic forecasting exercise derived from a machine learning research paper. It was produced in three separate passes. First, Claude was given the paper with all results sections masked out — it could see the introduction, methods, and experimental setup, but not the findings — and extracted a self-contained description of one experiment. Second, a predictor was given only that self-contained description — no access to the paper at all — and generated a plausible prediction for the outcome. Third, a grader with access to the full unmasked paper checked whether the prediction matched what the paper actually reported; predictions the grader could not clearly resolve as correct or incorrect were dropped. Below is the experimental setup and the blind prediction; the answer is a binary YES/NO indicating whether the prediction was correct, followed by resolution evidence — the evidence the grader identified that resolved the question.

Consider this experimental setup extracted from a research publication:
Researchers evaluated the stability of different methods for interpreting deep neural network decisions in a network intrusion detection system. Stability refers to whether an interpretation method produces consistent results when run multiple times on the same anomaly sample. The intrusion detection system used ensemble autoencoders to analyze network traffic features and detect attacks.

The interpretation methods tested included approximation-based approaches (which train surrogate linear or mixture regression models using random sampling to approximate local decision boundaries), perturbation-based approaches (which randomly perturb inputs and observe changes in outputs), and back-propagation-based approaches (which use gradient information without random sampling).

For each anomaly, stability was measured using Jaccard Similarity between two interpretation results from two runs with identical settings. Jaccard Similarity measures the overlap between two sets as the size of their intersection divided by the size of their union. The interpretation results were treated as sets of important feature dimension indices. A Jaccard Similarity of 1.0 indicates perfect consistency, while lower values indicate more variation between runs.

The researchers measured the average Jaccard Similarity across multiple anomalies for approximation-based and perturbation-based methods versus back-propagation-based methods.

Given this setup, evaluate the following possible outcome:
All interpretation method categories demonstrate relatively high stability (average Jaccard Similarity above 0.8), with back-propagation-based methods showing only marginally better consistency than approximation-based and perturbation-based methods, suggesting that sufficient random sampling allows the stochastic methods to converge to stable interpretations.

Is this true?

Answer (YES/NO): NO